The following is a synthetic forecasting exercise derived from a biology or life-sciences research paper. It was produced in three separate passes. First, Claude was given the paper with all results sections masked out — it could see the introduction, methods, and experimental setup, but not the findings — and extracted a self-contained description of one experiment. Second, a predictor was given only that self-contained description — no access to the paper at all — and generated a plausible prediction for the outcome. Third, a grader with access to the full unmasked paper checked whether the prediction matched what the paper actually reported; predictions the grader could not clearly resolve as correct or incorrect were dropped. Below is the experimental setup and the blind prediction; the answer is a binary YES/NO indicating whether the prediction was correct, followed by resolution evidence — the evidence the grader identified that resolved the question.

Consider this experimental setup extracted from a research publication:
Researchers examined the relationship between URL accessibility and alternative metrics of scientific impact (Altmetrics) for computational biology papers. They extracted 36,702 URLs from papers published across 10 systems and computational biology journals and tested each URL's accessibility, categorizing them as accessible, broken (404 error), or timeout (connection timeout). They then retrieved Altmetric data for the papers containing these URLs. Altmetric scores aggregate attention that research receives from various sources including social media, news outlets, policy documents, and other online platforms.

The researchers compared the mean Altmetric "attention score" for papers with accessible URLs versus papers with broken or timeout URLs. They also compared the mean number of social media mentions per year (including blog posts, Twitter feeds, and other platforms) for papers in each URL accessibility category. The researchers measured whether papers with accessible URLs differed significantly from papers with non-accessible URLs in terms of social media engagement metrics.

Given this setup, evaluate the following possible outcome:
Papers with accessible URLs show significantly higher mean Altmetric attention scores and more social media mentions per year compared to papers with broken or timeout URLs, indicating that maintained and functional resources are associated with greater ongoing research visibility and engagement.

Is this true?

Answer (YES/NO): YES